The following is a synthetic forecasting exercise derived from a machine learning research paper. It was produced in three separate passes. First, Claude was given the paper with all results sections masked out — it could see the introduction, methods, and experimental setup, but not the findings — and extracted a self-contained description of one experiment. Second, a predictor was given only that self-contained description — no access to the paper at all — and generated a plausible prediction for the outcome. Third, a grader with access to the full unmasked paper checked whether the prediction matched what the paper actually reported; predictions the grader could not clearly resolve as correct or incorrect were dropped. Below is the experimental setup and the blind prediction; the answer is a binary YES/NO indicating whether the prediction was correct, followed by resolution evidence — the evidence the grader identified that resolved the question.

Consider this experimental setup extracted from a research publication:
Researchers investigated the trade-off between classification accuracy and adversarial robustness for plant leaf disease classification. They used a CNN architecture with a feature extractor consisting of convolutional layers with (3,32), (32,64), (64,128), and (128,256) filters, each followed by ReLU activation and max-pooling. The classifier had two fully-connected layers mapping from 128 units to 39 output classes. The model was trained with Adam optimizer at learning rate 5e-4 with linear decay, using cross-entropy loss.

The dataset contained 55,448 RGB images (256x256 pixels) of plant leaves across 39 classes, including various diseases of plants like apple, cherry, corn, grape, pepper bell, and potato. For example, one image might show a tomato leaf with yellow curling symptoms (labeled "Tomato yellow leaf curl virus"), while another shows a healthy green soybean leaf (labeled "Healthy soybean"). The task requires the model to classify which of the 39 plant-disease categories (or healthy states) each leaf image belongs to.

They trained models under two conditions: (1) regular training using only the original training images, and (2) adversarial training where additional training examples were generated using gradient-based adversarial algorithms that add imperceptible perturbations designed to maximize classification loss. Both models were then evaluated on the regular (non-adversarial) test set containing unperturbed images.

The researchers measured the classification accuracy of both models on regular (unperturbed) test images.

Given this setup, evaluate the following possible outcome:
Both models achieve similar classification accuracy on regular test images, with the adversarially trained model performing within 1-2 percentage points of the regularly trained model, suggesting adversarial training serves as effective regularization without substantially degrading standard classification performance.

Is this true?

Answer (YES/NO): NO